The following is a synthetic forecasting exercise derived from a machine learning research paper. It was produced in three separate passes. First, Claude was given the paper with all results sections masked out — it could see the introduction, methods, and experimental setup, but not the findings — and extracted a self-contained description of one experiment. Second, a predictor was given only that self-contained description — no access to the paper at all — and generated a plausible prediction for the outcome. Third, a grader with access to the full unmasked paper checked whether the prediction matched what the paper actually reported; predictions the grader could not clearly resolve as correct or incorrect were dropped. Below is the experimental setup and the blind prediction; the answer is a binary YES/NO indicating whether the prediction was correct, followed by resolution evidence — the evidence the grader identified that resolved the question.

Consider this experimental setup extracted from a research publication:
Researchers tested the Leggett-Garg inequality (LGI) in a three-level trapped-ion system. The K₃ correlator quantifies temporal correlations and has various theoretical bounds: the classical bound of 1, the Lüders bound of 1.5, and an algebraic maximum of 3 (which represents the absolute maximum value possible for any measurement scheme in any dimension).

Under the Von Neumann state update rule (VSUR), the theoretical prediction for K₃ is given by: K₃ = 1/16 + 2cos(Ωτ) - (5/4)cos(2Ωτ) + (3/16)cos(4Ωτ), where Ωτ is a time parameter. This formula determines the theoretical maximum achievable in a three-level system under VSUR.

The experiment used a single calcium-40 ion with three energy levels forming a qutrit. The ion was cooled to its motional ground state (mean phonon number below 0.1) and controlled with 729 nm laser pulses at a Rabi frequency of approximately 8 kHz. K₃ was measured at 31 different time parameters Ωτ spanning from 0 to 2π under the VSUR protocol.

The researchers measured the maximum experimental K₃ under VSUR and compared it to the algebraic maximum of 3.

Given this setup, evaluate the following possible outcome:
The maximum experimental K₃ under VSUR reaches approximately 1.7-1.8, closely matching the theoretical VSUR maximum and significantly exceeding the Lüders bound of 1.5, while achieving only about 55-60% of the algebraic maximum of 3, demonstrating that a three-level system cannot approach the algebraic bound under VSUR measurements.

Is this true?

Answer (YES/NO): YES